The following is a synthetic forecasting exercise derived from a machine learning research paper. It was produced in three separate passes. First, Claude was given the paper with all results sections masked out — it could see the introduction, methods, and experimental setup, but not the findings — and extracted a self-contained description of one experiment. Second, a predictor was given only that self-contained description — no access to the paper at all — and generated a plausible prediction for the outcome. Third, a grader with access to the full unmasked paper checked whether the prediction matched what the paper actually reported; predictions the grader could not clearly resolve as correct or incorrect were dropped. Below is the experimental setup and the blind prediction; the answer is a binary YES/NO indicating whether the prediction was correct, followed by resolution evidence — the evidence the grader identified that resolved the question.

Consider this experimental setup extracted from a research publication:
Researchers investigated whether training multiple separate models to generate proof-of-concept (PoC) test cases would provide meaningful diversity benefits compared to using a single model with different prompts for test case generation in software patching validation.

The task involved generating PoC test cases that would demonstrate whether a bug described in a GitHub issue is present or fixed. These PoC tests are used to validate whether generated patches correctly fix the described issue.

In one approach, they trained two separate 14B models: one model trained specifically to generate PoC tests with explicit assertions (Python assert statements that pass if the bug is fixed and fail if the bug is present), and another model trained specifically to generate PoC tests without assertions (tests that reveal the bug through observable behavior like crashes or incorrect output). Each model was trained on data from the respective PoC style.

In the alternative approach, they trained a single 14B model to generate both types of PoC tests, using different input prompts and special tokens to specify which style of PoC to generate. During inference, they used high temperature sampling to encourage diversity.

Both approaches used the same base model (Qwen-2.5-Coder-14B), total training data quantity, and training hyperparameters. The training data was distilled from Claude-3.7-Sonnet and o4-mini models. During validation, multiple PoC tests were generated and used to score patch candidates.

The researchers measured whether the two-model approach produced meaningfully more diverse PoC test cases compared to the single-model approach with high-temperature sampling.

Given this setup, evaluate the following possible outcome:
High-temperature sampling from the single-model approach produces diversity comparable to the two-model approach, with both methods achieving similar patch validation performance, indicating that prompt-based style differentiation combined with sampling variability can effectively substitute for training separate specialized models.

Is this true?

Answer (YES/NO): NO